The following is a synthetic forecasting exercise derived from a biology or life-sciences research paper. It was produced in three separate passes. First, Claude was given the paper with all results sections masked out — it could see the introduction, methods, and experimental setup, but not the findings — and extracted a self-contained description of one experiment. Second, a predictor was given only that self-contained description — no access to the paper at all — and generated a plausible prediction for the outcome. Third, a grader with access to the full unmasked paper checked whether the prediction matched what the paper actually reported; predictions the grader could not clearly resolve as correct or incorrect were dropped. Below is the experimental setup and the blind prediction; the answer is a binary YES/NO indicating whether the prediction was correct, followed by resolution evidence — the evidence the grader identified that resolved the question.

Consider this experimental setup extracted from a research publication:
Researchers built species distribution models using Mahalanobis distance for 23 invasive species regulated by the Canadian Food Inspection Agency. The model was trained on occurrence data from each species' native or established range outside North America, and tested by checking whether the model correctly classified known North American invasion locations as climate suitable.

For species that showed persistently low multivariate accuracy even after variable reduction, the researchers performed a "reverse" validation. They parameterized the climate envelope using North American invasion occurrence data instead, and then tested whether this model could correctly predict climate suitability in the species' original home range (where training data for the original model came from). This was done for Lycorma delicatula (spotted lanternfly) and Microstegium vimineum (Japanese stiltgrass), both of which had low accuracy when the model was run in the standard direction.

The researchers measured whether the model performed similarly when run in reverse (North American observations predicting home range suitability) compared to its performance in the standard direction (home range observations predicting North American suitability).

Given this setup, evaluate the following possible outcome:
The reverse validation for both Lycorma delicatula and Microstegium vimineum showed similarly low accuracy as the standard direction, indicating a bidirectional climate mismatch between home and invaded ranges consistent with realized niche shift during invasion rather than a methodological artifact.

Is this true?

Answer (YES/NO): NO